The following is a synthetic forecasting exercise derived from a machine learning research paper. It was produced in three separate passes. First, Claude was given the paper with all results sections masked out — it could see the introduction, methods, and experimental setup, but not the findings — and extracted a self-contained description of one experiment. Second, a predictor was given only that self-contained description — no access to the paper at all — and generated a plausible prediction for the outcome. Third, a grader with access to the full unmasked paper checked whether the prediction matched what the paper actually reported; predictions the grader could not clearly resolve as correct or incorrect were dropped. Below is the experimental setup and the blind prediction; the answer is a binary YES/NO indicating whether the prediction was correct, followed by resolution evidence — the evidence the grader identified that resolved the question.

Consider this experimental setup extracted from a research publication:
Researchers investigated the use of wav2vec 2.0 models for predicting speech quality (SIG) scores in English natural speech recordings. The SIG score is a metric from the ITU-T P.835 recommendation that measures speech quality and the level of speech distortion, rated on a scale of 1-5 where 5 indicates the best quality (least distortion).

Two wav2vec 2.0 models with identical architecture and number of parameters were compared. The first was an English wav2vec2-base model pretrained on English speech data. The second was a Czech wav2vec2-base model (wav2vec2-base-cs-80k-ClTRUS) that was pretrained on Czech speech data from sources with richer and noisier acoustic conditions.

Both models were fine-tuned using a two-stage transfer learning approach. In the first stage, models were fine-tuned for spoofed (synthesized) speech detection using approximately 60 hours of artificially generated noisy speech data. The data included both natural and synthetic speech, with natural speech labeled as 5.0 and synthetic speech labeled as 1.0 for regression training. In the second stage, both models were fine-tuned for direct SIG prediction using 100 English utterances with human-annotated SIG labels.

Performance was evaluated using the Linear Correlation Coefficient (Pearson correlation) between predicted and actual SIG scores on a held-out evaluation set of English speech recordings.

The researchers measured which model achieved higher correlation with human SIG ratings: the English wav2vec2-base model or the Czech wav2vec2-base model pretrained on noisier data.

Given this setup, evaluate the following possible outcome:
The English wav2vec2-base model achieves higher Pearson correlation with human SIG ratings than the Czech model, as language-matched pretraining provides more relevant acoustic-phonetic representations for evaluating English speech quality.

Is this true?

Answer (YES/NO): YES